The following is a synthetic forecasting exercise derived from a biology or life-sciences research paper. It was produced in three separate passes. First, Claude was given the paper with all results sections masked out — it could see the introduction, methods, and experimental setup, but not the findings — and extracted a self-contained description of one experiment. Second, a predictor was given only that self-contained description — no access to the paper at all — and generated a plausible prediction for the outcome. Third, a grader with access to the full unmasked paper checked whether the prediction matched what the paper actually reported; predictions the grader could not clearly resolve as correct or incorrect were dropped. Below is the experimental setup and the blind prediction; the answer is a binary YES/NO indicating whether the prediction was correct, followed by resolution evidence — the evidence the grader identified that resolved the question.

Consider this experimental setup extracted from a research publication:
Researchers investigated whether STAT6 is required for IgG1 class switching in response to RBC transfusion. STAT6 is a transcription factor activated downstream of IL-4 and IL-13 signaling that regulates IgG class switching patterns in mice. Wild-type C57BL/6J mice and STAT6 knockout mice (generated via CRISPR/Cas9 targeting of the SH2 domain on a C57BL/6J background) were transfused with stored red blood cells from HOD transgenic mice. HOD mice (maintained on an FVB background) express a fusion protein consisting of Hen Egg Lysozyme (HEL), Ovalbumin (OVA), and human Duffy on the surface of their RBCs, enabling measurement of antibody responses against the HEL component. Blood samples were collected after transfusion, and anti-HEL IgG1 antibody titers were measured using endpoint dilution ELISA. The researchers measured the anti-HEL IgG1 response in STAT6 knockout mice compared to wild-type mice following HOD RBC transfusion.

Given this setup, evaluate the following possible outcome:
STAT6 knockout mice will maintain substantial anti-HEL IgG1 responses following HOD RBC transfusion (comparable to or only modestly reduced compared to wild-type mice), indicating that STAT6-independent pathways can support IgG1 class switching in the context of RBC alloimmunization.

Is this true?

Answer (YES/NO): YES